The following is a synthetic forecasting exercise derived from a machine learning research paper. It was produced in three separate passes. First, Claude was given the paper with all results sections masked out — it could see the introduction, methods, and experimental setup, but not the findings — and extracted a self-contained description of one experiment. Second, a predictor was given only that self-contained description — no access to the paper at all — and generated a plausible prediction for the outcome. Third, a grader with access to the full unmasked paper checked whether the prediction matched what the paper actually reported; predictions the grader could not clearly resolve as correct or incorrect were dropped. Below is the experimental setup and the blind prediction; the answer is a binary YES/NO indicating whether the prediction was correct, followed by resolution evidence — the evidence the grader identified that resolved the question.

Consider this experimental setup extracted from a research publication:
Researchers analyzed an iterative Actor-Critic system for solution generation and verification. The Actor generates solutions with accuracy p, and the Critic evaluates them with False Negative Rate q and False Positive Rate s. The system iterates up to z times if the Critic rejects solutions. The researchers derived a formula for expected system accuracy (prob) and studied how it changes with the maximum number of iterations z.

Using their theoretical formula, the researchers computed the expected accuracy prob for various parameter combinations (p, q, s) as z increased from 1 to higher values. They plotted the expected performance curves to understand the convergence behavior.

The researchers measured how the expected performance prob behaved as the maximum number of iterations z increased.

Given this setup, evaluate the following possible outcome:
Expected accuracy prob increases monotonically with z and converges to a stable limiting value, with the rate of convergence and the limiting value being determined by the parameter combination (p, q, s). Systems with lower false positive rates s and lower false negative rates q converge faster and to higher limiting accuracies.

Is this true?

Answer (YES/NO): NO